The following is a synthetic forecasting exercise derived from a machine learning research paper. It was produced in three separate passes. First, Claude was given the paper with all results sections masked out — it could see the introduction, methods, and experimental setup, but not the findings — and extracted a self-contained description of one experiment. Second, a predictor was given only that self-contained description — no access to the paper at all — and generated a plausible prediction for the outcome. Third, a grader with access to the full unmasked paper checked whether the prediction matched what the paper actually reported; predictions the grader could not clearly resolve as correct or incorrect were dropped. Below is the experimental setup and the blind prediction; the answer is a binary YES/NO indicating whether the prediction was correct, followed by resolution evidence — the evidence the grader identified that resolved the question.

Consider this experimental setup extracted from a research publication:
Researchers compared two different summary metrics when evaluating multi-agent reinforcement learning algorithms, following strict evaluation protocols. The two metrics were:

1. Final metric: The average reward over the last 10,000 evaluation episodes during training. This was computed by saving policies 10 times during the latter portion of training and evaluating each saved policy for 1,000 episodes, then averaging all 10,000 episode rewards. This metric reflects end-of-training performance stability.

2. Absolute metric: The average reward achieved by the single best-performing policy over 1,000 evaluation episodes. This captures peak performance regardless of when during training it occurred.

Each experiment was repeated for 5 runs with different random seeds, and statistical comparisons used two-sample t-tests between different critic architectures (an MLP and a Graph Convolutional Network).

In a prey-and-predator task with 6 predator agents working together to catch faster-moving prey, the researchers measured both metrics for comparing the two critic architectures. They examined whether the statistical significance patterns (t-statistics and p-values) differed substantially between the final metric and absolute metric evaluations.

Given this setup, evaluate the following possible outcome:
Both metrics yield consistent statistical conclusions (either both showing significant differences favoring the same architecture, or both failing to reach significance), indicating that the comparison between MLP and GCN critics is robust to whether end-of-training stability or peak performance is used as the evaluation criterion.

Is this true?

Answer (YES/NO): YES